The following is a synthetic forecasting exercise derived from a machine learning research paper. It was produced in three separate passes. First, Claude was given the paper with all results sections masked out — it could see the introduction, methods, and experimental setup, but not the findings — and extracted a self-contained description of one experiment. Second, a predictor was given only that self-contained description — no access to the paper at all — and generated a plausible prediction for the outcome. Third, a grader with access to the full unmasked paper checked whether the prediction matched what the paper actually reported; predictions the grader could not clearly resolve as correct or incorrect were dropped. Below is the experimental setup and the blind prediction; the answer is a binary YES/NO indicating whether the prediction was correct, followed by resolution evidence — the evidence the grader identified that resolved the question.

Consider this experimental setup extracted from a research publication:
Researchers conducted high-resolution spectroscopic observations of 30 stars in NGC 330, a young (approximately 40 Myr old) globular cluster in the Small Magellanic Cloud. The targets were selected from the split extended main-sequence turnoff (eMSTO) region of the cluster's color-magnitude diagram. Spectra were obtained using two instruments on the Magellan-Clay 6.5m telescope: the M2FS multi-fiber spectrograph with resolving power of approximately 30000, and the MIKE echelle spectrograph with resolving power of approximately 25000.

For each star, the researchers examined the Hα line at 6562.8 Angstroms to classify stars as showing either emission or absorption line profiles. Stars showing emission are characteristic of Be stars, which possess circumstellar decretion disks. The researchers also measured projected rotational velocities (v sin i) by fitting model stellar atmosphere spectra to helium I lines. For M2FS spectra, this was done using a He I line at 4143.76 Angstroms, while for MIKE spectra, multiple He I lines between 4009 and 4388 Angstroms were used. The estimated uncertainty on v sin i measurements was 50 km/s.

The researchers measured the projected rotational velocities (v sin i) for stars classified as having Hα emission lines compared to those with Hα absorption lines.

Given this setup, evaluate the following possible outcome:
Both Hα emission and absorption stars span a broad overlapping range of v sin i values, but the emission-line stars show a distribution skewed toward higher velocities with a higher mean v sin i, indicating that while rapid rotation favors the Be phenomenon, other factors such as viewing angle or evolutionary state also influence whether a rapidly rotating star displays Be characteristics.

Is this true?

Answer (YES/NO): NO